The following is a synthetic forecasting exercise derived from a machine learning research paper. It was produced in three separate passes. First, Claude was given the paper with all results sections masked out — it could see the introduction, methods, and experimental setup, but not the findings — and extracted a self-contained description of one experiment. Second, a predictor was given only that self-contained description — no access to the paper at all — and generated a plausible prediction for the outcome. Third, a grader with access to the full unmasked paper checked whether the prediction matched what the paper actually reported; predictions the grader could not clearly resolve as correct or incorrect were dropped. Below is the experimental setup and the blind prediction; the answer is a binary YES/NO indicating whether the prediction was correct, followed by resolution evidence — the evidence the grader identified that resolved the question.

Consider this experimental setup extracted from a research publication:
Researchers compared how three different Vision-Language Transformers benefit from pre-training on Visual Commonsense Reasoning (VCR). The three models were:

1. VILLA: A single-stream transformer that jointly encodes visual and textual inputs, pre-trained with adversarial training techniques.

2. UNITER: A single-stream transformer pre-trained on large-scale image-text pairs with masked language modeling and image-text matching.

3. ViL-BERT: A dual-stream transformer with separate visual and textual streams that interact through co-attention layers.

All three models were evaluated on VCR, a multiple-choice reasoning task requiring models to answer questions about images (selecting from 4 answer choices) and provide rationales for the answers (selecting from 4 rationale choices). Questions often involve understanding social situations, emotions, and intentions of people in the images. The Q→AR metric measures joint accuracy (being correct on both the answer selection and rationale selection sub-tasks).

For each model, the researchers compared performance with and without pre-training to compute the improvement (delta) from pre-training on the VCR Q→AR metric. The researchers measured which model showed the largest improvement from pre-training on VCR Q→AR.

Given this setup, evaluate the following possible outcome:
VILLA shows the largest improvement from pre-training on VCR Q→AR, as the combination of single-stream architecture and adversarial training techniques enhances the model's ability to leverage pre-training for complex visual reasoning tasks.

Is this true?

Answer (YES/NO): NO